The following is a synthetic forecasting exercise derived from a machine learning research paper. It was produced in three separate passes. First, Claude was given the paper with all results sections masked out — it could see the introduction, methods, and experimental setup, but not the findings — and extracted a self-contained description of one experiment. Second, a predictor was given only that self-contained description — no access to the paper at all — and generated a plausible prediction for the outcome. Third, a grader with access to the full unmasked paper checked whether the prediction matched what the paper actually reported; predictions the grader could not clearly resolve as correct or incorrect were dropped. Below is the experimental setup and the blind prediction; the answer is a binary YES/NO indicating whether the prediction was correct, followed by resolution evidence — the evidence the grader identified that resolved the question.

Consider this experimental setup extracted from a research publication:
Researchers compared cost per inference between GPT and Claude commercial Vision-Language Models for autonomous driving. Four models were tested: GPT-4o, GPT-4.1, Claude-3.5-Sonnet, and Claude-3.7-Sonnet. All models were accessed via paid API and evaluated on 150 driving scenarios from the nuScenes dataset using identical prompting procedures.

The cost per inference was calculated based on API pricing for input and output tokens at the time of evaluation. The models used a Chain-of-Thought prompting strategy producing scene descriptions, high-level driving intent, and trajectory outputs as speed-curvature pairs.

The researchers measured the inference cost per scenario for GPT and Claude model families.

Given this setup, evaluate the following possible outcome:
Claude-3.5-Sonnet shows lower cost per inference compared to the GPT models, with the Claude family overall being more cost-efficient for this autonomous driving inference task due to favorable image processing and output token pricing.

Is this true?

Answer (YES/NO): NO